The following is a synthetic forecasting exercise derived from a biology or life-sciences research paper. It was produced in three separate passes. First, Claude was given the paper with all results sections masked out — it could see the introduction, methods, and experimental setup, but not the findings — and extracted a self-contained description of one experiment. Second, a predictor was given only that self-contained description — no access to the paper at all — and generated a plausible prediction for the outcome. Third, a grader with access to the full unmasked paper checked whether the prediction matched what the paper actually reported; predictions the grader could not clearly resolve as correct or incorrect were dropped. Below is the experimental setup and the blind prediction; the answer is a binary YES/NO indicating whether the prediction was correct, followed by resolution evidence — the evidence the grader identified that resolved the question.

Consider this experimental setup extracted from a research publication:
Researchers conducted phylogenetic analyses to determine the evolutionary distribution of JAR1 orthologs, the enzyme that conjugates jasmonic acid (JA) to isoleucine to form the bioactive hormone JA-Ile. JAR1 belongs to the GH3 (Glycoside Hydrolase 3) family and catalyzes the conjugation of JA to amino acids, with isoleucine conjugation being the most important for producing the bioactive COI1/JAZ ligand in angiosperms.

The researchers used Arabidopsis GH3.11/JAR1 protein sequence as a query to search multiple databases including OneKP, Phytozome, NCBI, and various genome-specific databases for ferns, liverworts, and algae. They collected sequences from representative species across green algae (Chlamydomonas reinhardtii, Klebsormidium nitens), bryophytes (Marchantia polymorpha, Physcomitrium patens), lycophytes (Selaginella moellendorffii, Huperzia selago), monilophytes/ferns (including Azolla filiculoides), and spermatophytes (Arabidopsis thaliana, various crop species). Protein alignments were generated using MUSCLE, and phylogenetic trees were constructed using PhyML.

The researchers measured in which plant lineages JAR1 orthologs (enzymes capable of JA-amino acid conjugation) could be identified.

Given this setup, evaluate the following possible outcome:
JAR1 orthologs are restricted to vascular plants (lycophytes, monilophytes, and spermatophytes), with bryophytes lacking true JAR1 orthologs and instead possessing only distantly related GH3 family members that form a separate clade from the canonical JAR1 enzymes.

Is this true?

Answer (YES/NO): NO